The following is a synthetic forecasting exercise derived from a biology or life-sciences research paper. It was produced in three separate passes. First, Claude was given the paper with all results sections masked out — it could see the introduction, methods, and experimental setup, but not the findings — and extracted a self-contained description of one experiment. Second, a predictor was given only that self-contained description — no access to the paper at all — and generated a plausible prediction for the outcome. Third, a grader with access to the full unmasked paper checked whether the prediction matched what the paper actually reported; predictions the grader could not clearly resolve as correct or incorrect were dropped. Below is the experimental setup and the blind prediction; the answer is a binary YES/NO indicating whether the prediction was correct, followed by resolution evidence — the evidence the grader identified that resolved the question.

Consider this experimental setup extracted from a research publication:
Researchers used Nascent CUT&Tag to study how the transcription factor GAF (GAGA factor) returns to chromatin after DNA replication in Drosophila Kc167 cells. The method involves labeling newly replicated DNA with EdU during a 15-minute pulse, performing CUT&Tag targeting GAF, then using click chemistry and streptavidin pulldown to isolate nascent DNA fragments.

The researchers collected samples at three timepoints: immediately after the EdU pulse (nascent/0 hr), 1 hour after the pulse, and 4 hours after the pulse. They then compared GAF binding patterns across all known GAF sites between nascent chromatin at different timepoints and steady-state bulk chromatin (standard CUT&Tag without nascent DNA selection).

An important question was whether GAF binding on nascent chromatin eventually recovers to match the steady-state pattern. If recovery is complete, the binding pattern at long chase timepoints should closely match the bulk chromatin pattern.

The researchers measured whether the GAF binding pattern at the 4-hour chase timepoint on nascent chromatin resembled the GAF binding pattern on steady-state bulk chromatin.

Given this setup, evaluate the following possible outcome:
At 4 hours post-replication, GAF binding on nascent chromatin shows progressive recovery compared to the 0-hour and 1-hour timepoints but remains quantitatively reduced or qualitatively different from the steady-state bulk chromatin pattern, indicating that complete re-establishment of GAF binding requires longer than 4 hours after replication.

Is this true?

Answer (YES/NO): NO